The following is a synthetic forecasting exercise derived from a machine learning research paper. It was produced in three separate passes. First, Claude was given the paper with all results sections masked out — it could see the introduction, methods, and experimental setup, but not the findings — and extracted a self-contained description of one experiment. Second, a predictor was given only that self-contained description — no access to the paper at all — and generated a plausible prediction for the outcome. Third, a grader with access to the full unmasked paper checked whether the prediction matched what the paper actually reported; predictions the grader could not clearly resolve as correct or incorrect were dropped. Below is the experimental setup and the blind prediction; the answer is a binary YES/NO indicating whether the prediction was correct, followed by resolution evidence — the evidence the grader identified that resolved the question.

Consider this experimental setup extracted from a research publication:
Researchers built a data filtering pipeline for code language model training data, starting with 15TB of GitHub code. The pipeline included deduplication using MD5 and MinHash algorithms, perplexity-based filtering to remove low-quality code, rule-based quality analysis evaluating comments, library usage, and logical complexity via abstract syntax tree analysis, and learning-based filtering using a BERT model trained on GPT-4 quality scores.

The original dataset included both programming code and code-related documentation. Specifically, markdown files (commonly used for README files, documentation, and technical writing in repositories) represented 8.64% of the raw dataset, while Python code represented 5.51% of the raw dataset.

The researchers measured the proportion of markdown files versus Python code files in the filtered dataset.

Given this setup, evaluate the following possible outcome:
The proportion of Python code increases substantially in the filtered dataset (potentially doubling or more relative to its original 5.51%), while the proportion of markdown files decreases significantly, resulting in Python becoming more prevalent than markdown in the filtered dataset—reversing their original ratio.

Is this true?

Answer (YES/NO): NO